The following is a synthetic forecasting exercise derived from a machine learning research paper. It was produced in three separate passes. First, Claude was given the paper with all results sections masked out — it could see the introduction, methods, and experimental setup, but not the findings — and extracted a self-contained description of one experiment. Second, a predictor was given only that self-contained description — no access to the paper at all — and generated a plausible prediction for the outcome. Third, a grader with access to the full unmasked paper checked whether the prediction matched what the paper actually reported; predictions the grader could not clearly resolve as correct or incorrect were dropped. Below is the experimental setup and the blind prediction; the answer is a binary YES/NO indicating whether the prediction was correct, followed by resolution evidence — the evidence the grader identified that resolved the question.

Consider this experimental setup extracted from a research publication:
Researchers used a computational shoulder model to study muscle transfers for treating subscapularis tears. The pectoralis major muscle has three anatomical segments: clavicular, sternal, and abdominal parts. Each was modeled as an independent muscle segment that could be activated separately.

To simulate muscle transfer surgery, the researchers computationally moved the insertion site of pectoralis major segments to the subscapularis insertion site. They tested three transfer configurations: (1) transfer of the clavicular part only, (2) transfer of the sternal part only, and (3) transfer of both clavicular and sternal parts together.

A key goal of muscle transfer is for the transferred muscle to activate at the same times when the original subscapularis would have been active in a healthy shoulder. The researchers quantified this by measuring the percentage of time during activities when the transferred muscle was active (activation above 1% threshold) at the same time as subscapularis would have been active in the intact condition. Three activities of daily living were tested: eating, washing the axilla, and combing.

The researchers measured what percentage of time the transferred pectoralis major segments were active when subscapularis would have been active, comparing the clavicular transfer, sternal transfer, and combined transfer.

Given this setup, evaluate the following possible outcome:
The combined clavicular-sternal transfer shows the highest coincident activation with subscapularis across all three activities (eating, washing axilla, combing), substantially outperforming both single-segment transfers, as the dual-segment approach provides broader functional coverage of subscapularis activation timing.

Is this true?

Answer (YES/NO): NO